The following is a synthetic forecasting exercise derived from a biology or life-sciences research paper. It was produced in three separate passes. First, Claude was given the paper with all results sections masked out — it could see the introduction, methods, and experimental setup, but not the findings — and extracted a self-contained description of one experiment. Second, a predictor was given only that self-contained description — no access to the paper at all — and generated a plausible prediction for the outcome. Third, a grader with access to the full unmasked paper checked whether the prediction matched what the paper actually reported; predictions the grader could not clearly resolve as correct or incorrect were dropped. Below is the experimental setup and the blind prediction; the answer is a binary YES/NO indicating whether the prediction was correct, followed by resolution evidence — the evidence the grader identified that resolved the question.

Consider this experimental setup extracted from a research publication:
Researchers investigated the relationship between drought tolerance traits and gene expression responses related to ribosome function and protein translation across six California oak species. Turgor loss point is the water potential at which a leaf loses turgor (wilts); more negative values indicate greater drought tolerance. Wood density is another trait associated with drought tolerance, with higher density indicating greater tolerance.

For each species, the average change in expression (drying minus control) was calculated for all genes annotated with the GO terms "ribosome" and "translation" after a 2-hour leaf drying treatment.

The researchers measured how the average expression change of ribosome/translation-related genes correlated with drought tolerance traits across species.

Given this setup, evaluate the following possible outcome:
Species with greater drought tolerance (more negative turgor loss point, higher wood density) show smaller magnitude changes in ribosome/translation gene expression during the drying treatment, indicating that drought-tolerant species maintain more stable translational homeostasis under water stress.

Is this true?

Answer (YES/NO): YES